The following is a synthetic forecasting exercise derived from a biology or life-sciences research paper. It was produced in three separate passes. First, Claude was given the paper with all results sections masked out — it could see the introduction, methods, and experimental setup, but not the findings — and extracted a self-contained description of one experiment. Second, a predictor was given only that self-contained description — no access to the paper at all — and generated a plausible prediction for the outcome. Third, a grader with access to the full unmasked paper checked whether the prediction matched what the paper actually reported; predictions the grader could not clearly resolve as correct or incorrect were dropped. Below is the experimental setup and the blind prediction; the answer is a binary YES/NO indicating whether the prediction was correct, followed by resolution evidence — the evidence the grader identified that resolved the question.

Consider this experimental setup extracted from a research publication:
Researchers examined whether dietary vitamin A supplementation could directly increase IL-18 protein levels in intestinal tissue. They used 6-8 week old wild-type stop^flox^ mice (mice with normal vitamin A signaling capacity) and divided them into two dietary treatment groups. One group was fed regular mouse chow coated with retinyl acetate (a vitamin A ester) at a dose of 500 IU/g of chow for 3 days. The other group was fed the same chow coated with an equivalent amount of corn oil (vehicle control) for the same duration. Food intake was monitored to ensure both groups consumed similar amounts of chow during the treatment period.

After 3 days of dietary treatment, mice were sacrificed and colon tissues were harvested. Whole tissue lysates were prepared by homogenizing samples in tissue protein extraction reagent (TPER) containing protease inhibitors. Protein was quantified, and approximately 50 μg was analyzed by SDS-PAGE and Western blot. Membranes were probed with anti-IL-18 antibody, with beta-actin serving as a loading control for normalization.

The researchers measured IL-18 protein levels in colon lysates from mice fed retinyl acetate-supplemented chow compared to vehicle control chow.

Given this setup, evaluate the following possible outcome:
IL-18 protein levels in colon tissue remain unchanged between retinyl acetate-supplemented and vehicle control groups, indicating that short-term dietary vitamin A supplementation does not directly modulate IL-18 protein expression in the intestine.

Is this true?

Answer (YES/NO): NO